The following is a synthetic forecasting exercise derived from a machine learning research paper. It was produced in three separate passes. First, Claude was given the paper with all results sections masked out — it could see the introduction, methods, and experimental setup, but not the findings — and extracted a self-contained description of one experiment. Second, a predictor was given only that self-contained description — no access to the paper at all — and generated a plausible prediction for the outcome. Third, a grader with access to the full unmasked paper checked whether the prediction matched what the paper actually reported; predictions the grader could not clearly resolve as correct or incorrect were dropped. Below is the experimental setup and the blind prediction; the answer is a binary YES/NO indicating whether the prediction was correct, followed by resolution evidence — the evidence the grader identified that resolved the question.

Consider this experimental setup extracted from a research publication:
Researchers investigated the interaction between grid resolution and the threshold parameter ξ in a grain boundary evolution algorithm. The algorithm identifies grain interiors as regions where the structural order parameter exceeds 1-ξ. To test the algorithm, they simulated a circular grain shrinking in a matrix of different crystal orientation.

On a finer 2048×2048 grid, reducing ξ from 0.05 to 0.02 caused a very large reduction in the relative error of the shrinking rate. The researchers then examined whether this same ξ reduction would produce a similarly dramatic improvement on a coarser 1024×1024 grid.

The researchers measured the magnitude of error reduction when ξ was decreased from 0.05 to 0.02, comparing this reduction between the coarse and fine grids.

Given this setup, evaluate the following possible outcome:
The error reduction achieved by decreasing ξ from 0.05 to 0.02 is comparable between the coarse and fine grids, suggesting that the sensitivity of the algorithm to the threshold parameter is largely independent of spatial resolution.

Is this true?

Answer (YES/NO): NO